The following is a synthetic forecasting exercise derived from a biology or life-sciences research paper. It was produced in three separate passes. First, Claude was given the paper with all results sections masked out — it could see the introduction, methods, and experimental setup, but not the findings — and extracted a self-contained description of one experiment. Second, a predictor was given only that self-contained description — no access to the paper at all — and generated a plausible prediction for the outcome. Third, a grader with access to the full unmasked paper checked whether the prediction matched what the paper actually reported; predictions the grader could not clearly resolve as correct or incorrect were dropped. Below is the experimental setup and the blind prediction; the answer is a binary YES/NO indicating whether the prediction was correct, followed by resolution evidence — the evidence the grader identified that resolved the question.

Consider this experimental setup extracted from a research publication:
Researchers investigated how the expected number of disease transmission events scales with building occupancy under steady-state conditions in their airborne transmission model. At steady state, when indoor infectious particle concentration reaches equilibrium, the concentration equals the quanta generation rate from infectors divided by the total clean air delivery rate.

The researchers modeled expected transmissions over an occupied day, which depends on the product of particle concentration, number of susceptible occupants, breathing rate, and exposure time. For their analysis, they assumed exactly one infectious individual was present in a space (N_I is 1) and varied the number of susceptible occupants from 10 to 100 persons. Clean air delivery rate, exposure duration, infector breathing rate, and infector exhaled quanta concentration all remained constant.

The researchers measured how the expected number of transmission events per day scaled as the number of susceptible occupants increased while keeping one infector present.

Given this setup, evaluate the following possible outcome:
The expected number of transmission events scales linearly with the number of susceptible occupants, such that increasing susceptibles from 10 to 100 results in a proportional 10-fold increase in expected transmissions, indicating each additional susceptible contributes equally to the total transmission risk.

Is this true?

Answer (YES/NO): YES